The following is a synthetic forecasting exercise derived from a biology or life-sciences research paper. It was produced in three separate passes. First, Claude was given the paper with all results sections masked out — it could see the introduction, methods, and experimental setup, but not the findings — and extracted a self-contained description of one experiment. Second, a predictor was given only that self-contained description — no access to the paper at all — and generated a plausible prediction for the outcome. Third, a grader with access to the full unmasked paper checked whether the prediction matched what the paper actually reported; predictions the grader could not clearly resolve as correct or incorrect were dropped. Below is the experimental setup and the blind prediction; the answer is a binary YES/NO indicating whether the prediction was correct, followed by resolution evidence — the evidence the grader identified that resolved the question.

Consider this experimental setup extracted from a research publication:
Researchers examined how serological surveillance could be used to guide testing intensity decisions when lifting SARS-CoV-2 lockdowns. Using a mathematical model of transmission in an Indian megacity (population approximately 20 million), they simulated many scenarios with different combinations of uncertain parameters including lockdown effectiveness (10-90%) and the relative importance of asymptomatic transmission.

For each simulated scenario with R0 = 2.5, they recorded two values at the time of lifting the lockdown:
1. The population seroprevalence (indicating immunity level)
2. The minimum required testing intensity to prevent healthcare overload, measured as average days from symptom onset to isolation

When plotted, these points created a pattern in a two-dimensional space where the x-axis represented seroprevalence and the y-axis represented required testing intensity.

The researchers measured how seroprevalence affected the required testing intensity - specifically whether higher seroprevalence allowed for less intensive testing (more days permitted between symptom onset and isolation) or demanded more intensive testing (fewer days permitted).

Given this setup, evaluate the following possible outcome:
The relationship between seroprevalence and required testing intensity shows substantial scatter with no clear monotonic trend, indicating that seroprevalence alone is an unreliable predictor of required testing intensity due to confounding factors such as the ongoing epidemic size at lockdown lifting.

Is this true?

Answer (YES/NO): NO